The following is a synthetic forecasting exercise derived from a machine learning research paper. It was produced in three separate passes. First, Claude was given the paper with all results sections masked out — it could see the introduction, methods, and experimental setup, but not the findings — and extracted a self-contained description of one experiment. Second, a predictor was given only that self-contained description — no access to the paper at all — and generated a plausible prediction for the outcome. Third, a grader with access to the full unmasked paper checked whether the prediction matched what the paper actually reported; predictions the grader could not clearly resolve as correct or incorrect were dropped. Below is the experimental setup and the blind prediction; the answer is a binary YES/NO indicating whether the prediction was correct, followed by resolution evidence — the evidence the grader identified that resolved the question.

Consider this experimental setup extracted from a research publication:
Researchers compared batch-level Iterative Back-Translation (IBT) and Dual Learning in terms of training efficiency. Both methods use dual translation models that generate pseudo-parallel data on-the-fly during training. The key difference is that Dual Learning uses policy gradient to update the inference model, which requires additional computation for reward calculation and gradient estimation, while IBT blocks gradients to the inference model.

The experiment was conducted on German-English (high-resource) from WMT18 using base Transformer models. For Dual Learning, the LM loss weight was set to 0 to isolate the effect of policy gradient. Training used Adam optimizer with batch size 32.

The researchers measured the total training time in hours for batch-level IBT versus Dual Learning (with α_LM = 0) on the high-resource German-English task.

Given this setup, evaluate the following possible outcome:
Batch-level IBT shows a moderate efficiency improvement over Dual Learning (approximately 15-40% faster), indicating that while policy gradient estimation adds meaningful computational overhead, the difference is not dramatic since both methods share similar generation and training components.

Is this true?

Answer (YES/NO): YES